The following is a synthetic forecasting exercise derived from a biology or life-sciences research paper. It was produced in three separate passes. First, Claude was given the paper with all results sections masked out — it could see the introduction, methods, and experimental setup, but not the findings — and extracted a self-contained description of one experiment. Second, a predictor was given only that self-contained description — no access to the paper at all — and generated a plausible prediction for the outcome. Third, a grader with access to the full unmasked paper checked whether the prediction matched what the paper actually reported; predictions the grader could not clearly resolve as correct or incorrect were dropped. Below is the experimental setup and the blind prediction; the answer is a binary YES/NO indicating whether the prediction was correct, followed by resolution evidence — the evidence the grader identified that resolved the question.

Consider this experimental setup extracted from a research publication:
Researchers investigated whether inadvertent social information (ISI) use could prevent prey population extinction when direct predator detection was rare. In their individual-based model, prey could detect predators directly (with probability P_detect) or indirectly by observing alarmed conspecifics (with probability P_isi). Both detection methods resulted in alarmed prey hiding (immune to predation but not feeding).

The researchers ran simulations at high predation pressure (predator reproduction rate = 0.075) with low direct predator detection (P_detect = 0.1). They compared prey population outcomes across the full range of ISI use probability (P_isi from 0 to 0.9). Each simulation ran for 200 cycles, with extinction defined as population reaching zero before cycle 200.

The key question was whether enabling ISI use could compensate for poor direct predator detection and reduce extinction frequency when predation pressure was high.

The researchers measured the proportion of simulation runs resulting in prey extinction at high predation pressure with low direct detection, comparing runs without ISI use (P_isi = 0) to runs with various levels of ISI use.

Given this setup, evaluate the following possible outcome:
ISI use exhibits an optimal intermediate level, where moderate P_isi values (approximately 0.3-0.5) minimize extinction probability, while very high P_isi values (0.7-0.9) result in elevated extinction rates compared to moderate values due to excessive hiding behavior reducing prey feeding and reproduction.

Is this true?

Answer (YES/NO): NO